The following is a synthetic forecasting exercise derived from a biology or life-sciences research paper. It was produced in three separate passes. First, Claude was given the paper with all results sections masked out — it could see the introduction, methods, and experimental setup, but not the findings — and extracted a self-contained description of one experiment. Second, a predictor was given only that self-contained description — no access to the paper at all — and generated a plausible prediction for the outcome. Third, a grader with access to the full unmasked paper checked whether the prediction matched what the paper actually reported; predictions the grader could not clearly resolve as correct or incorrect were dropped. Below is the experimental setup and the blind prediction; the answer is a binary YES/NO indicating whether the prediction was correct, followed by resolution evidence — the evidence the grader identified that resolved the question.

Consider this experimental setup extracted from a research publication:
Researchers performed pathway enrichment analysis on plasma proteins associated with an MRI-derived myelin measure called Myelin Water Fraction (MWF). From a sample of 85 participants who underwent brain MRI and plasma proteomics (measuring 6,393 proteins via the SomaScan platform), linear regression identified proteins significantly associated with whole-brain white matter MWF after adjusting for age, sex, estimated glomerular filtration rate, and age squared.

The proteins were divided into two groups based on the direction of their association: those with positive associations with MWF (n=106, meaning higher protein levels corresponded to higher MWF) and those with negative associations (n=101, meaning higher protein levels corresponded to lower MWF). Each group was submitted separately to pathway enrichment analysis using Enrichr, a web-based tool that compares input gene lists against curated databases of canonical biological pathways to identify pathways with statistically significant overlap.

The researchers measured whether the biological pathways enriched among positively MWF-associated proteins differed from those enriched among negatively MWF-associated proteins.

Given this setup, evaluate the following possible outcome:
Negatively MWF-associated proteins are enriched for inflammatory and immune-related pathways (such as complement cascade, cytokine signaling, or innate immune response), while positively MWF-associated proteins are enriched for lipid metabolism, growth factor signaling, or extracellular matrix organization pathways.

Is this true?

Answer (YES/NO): NO